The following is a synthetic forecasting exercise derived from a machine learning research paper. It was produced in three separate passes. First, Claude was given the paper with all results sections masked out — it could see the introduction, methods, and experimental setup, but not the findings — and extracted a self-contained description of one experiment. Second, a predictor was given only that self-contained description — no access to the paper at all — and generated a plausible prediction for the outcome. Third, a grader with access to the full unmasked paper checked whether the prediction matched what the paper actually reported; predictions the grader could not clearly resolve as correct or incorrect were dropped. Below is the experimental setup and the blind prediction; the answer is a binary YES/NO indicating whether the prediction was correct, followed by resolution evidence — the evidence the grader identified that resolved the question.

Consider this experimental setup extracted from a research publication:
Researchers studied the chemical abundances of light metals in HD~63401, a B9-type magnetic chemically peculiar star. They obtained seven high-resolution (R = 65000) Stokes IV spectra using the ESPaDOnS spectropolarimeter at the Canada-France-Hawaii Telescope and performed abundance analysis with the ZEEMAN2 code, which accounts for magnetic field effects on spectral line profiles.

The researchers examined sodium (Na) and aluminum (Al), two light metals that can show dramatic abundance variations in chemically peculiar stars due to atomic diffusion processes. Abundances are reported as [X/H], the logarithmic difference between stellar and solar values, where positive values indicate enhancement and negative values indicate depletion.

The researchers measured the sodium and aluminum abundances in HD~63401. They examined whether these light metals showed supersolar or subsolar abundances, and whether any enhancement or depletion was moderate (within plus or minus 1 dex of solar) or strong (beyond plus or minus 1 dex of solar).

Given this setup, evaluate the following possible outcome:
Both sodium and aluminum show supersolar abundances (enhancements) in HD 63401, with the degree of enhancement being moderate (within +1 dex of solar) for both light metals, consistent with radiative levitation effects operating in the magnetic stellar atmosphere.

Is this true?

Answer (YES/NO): NO